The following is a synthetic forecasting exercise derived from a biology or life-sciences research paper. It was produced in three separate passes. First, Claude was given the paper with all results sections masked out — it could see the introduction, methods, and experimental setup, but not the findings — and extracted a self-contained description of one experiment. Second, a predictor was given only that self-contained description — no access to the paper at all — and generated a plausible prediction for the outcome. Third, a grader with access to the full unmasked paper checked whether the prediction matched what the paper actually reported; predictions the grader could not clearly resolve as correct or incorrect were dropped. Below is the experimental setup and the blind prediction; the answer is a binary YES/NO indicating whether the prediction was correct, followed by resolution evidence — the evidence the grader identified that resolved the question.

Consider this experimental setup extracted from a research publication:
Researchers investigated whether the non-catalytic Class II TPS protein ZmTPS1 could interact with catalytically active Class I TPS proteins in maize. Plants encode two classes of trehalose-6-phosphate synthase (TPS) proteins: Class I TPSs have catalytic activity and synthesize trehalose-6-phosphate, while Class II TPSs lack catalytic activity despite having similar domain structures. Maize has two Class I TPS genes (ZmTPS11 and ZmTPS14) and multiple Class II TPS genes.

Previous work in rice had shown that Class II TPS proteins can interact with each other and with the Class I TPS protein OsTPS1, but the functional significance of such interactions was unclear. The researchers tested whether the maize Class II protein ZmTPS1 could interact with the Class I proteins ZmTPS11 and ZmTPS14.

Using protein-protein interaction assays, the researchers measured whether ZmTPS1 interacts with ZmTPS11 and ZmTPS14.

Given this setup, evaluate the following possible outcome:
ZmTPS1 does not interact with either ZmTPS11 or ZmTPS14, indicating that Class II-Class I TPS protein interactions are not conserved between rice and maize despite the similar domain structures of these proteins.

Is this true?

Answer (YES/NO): NO